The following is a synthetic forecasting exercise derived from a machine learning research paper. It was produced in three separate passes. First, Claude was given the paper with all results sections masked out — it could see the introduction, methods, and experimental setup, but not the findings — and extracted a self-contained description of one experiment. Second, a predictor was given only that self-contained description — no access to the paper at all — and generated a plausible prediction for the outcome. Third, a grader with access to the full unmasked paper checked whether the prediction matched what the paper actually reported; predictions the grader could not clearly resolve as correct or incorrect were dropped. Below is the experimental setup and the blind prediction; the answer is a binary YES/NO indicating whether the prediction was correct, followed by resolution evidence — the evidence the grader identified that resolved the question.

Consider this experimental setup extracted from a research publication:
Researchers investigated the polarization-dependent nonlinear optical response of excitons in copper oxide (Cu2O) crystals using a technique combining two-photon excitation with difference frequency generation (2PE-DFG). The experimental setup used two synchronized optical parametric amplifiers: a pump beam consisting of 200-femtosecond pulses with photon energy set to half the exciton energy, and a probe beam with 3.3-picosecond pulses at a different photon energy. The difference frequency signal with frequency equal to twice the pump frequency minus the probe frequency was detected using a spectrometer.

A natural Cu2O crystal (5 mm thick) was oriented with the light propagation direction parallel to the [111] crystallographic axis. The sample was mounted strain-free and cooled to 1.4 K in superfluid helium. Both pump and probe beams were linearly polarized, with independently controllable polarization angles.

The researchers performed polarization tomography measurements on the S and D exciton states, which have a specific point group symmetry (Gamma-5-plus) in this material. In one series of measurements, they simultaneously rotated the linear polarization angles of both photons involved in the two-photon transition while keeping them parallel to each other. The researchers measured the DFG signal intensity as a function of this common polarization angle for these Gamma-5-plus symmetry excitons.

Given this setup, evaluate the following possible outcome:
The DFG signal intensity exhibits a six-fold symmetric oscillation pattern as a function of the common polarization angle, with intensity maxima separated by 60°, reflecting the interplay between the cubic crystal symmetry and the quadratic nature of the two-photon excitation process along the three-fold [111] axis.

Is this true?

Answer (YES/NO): NO